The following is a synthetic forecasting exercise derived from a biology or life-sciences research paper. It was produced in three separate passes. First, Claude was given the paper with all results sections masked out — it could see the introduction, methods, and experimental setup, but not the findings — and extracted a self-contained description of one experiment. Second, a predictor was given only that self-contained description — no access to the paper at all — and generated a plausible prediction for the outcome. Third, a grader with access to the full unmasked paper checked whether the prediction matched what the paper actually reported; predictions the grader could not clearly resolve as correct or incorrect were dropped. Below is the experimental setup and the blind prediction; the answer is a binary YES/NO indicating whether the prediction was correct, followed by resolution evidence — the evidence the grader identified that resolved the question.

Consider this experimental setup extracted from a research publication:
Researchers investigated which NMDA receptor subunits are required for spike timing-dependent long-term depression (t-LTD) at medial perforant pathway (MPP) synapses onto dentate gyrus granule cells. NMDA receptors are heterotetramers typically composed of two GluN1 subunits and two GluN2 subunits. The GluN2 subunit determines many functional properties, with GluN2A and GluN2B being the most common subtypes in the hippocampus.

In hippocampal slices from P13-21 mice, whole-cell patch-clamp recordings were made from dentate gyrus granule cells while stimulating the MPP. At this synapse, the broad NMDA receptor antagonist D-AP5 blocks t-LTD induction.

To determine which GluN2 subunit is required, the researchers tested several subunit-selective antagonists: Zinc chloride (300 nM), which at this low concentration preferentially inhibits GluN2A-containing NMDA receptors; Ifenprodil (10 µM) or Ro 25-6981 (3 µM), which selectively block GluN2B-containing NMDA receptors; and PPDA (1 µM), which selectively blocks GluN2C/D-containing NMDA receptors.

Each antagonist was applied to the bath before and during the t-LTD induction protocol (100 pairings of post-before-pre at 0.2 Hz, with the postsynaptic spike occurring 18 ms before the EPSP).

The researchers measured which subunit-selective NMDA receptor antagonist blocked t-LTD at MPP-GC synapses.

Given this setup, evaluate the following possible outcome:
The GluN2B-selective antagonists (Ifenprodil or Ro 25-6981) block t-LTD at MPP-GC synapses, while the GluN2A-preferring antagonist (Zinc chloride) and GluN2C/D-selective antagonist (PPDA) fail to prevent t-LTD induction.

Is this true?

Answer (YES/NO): NO